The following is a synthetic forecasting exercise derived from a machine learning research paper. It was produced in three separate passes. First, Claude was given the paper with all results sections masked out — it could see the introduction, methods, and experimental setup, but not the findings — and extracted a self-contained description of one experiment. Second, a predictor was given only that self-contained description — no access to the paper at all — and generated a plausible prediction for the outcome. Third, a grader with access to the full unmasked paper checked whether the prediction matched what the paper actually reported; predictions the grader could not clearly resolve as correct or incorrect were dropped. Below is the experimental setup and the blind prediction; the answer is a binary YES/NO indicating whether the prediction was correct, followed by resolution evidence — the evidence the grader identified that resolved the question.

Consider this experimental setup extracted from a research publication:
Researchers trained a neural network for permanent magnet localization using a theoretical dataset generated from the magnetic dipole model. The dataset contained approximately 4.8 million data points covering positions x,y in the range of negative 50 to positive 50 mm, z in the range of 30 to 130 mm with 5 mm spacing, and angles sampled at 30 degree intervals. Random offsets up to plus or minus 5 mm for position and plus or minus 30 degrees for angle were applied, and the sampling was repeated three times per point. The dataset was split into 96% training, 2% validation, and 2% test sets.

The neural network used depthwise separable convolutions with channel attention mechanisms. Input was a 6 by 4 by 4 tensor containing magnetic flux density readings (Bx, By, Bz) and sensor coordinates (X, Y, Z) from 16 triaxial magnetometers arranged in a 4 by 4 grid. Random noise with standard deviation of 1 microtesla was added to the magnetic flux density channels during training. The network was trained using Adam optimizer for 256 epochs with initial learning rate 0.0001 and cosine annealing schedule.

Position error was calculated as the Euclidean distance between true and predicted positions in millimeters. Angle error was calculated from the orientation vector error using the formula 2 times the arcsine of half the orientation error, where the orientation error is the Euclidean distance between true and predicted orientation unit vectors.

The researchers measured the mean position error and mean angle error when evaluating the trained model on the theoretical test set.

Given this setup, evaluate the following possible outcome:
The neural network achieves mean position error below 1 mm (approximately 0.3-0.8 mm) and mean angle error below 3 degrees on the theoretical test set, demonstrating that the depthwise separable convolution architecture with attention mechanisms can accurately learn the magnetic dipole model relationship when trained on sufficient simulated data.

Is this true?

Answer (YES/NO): NO